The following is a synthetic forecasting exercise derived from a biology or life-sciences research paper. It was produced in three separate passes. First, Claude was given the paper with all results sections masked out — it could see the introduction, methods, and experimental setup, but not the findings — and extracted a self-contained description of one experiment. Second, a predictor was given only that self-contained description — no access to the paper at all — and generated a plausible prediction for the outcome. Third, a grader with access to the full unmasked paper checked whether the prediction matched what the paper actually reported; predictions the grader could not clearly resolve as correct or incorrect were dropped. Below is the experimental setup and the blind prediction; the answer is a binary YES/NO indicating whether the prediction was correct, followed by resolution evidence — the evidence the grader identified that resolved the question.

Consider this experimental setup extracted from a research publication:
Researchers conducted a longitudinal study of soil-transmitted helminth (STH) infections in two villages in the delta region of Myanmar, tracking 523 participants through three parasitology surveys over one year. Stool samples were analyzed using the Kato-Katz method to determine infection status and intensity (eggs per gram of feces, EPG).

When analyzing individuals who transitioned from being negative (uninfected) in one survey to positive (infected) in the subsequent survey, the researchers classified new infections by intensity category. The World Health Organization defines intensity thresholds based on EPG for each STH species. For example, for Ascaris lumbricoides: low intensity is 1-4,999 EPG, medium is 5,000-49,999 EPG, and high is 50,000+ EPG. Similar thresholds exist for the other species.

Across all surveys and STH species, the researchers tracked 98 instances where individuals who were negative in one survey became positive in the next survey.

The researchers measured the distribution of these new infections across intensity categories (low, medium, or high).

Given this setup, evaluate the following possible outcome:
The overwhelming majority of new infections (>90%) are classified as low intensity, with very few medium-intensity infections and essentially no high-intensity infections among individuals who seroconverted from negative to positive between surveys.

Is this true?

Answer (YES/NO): NO